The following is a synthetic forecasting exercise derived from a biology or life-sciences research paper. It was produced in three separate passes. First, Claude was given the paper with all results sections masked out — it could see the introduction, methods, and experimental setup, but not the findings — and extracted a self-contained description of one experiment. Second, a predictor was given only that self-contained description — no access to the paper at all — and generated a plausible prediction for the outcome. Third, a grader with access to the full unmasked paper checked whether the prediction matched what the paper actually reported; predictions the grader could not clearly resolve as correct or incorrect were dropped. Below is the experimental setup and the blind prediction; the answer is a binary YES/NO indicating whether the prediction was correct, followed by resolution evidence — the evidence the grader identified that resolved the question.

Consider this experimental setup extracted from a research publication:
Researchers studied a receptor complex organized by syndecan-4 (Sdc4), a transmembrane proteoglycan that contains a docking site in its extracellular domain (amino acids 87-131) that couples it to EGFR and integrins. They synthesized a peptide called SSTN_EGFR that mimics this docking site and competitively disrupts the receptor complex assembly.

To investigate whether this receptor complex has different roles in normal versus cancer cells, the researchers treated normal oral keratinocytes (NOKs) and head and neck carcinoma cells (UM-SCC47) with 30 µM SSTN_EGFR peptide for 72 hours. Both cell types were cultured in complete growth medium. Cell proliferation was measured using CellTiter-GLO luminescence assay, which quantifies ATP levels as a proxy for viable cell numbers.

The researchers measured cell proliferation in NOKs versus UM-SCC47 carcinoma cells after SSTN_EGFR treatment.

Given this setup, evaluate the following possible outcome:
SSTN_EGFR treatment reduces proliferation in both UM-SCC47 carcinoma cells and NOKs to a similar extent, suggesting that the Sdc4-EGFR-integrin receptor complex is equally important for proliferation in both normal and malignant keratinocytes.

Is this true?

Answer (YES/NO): NO